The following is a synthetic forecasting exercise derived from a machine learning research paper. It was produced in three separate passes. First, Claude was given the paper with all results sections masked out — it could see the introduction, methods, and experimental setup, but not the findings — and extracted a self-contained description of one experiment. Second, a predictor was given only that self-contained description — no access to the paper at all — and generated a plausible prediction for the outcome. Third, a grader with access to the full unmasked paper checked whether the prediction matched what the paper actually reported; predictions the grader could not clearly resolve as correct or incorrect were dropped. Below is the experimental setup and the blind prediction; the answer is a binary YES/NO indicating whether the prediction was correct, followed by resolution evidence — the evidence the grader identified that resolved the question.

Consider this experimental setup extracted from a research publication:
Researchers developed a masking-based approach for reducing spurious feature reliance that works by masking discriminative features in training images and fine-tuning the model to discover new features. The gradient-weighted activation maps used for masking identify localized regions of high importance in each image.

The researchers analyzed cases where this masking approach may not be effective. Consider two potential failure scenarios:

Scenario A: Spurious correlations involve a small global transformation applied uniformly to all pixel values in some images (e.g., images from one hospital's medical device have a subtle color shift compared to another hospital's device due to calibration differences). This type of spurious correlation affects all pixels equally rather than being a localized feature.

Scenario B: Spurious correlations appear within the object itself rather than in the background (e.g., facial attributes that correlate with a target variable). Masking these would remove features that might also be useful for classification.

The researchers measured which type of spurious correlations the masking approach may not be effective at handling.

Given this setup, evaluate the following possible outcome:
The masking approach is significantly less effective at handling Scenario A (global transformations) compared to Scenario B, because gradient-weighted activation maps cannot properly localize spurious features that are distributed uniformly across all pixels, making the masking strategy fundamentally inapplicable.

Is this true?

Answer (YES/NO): YES